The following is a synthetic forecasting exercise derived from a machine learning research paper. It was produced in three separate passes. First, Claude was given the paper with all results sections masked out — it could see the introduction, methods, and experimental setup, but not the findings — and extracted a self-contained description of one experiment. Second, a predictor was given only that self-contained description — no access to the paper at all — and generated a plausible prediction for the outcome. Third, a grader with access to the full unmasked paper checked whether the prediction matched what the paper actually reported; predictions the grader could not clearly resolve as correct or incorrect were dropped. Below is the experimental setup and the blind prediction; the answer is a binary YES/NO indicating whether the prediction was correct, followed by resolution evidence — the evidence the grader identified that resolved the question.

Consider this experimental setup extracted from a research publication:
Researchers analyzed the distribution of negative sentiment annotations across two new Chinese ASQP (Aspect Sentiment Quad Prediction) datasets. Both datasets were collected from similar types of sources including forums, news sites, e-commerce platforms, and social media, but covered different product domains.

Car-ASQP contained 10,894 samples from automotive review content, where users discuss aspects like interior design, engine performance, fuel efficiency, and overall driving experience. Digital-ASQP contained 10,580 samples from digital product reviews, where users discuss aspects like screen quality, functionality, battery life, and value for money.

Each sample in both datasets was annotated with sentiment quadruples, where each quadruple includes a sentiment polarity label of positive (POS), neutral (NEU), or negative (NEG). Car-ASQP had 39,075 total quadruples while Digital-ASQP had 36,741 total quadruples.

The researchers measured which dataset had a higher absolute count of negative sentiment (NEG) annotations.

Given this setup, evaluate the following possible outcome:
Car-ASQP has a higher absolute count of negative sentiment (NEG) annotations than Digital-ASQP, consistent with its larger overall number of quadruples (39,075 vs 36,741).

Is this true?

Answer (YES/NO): NO